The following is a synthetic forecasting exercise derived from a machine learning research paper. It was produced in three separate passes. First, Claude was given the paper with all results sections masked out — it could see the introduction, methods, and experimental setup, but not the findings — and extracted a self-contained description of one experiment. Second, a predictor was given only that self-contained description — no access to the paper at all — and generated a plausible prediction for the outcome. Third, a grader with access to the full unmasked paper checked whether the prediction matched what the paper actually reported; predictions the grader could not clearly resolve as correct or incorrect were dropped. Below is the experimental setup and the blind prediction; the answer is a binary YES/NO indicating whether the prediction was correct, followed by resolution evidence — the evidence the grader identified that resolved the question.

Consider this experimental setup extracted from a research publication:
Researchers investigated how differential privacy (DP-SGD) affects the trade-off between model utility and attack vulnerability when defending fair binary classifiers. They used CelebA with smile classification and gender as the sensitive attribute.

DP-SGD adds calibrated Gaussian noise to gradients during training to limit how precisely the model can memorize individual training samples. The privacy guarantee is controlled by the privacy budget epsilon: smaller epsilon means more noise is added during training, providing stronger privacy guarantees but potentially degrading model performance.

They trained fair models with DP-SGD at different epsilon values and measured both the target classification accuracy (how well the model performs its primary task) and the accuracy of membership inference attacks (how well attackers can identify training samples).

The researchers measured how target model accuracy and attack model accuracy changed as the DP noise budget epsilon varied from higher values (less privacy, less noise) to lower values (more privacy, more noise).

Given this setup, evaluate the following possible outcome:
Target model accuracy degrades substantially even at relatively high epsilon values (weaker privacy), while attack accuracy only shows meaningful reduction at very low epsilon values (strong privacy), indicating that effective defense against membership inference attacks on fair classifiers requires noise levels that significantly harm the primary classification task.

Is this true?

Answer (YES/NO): NO